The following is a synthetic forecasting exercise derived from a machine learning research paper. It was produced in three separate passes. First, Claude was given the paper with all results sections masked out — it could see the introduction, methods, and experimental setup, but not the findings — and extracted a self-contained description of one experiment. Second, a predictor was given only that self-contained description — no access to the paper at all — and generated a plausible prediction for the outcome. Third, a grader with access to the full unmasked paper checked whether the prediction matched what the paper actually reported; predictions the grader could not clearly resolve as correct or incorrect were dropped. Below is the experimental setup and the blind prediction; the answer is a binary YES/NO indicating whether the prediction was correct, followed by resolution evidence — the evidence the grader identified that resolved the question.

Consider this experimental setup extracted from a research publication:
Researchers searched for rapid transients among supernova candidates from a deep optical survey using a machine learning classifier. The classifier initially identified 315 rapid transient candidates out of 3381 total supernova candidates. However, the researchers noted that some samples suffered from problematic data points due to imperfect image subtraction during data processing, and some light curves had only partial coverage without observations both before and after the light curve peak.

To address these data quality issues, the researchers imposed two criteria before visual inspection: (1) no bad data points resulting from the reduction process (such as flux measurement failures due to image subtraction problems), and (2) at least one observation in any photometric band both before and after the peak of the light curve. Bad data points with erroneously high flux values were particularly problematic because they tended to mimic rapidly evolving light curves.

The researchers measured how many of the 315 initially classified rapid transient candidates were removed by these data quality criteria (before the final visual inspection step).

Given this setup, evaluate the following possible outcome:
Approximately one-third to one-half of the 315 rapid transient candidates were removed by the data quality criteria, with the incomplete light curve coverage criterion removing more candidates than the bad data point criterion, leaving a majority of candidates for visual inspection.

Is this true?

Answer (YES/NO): NO